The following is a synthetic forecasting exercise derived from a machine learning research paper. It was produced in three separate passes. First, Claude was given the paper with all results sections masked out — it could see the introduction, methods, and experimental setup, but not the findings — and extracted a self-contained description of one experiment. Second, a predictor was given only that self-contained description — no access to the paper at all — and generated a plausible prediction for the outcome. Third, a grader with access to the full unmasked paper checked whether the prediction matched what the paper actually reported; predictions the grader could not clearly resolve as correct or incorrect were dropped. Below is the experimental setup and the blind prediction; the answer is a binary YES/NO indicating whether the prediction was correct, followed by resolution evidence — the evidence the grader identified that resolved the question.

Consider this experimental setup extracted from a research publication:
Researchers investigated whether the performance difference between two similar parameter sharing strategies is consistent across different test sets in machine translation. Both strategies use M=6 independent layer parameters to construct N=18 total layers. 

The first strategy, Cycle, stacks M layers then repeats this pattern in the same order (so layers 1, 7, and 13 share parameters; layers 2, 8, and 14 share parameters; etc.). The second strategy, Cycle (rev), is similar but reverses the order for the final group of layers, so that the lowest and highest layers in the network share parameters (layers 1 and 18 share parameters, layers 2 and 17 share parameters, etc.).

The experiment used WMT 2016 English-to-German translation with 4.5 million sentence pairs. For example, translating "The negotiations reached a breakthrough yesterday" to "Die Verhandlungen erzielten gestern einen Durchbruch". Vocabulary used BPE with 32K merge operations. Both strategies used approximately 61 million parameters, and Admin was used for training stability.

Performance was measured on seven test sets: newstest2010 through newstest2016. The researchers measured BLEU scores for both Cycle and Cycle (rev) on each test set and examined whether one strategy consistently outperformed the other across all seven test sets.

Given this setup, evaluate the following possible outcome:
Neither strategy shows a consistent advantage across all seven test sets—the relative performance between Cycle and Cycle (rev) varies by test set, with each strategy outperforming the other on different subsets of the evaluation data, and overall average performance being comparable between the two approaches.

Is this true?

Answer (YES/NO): NO